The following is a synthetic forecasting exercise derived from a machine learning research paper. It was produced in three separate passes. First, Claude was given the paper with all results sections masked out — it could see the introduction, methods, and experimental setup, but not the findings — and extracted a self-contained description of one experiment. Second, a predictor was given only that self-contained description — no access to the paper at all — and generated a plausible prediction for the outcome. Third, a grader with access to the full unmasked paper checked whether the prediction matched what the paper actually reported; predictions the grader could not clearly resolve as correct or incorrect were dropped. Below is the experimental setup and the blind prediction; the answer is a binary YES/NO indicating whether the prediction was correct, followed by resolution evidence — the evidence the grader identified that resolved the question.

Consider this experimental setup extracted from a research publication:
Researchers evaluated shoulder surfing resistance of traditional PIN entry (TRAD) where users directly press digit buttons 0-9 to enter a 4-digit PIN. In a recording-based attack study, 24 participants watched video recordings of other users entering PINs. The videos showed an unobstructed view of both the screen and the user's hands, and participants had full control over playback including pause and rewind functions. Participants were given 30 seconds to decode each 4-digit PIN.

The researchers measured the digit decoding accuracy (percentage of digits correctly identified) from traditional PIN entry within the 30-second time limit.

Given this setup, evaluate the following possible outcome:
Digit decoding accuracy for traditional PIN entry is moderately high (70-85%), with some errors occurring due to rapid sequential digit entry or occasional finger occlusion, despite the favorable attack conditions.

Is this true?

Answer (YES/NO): NO